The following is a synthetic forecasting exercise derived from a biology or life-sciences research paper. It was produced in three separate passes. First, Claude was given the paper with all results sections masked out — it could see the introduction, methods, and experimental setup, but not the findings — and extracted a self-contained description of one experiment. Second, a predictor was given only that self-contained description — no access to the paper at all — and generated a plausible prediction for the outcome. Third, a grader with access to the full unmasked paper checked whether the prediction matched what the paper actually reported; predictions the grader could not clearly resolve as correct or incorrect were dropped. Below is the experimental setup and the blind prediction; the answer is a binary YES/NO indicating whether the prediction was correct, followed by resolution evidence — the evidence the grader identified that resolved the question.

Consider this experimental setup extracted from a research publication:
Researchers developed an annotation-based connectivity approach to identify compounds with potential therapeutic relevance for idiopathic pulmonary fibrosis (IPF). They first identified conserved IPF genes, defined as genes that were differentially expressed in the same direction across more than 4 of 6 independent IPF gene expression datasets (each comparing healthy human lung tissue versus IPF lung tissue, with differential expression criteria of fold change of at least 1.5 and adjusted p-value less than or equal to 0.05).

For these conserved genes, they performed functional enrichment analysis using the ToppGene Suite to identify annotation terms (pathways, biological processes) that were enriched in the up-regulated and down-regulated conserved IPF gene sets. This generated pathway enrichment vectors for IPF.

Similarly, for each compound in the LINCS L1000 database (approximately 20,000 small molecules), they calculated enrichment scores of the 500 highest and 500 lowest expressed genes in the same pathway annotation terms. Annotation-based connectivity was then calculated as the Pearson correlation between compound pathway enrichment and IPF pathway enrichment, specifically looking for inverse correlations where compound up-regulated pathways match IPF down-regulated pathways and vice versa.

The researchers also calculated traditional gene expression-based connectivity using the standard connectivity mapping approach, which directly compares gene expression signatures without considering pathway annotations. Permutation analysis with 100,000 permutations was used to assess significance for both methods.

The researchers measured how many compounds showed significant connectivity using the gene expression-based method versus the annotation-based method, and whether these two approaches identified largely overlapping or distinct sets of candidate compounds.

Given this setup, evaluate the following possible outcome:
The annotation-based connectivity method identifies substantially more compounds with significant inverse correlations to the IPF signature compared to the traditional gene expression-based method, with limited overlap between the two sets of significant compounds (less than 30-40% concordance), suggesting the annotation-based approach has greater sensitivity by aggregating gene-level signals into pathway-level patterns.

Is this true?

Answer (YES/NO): NO